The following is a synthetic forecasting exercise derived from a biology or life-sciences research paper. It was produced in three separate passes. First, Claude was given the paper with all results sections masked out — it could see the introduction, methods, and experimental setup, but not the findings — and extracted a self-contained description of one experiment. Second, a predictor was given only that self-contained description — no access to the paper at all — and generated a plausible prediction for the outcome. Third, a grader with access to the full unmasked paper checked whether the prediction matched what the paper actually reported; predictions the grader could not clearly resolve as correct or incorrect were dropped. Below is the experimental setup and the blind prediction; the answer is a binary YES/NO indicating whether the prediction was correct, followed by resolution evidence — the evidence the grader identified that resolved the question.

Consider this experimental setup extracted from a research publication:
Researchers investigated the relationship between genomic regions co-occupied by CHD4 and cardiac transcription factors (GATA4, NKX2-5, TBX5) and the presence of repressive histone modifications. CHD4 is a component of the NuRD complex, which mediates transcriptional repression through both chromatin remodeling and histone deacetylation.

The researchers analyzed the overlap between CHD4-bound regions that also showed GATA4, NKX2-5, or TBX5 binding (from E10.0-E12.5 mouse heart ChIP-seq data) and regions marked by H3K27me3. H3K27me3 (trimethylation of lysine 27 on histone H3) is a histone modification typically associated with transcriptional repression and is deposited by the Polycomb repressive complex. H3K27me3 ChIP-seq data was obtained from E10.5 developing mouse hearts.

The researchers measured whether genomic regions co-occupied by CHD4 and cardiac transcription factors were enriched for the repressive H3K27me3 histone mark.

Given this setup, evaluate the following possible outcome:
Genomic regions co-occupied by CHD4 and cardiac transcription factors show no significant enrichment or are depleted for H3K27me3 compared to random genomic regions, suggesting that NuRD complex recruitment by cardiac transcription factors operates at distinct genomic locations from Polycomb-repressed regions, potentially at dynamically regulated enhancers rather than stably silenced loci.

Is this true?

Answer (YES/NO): NO